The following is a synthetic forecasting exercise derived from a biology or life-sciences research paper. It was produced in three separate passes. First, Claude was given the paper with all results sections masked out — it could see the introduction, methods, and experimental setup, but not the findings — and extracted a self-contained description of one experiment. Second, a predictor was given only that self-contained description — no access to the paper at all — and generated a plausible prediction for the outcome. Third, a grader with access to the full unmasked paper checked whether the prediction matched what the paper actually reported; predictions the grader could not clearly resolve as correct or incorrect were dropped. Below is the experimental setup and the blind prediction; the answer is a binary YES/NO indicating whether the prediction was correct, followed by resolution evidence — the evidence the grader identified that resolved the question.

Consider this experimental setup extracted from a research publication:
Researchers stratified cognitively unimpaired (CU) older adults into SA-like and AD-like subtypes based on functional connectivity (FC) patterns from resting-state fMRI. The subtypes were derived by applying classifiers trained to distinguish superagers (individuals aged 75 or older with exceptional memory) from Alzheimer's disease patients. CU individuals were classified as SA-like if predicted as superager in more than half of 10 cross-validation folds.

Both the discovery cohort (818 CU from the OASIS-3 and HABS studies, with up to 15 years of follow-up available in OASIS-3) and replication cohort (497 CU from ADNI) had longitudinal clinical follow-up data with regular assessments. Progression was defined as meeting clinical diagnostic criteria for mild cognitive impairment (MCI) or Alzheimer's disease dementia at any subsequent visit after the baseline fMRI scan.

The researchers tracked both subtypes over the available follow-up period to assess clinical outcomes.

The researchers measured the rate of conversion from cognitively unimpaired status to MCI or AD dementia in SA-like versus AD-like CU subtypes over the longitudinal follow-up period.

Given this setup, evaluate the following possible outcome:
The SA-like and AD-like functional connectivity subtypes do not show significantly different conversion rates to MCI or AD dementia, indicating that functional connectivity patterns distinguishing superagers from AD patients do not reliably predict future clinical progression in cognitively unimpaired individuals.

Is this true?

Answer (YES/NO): NO